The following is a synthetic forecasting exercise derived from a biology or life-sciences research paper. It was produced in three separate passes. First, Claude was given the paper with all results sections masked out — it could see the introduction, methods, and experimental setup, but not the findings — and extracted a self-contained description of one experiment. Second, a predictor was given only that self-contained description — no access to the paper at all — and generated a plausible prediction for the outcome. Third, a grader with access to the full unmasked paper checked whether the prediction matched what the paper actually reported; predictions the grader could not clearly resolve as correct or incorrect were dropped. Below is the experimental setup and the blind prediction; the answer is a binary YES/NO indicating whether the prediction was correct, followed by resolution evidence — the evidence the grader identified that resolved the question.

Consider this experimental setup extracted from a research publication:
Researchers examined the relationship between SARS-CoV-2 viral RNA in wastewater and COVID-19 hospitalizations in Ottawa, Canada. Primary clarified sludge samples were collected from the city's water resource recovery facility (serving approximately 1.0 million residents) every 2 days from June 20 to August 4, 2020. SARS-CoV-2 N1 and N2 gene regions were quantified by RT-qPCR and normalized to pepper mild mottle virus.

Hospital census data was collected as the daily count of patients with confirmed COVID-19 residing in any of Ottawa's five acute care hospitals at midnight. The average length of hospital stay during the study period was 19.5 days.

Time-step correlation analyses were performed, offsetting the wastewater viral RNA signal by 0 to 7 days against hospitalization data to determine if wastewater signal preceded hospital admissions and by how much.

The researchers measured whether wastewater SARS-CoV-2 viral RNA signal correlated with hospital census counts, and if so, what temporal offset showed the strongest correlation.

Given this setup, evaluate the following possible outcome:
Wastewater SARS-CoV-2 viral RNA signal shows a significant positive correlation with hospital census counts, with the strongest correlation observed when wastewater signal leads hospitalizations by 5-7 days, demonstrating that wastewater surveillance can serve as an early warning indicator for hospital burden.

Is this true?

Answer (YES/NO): NO